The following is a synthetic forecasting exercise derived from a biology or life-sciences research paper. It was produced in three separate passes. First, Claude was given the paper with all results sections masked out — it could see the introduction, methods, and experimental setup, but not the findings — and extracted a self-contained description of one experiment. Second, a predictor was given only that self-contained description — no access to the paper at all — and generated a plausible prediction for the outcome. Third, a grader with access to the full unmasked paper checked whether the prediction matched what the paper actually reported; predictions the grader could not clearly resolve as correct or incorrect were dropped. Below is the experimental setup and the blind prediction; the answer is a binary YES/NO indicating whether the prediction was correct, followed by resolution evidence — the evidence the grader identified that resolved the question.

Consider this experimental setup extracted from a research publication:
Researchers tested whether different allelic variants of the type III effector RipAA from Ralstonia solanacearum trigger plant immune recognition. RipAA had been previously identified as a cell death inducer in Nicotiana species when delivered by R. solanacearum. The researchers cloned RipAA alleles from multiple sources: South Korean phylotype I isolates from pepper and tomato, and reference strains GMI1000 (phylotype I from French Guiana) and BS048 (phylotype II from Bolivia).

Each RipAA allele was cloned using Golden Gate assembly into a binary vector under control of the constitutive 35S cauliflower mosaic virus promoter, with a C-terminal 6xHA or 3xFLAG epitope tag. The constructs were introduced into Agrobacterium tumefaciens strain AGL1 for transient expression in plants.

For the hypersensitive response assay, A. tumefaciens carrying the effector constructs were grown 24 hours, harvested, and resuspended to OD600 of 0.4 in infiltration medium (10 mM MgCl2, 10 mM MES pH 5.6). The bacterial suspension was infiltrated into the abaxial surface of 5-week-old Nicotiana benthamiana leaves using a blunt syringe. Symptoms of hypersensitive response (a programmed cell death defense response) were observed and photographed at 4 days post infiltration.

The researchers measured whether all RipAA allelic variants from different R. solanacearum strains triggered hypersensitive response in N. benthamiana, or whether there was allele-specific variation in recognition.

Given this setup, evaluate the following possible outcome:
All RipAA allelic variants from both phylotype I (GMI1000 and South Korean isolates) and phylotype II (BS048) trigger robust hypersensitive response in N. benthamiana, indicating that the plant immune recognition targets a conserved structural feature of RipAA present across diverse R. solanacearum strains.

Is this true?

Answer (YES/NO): NO